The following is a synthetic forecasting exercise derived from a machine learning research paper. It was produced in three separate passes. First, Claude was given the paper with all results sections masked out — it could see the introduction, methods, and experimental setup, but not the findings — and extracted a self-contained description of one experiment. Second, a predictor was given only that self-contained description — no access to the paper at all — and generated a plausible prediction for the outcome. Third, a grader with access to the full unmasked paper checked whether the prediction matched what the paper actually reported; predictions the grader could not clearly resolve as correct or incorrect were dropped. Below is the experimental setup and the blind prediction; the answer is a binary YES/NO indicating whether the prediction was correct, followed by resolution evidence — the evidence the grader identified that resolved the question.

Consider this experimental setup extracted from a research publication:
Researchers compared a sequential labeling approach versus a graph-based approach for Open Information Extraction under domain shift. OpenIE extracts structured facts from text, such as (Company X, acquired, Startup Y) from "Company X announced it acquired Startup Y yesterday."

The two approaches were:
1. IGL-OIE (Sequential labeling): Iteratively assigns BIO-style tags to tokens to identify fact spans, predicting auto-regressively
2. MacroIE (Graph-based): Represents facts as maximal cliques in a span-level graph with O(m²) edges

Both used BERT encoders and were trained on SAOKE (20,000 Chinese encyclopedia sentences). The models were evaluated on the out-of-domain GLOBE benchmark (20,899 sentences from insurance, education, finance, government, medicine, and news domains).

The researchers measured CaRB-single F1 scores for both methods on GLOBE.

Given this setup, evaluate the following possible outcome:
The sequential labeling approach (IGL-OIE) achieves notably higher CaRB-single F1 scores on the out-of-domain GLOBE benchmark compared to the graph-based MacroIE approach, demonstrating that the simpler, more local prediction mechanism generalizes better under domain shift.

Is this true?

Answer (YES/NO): NO